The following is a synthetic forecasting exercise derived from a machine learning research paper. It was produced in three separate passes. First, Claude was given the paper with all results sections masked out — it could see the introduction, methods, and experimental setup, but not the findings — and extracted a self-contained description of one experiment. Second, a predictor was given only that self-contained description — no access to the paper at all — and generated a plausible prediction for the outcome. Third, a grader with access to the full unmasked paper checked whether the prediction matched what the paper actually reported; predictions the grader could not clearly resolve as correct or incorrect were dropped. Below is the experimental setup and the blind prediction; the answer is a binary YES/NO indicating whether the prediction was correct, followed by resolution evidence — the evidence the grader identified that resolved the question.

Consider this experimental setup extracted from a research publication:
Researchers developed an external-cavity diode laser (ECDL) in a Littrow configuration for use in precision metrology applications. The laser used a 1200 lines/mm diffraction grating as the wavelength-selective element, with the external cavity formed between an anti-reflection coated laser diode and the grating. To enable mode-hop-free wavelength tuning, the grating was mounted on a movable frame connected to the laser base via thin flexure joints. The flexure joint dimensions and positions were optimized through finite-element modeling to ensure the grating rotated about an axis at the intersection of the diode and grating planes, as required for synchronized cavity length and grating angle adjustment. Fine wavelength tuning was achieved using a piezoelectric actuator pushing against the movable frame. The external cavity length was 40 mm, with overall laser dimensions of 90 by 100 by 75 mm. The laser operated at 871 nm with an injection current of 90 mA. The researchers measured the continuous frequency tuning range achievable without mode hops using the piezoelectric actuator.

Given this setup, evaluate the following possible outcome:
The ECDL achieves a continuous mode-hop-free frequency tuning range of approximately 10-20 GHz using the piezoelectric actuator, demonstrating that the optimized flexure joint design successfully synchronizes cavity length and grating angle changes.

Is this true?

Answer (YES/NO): NO